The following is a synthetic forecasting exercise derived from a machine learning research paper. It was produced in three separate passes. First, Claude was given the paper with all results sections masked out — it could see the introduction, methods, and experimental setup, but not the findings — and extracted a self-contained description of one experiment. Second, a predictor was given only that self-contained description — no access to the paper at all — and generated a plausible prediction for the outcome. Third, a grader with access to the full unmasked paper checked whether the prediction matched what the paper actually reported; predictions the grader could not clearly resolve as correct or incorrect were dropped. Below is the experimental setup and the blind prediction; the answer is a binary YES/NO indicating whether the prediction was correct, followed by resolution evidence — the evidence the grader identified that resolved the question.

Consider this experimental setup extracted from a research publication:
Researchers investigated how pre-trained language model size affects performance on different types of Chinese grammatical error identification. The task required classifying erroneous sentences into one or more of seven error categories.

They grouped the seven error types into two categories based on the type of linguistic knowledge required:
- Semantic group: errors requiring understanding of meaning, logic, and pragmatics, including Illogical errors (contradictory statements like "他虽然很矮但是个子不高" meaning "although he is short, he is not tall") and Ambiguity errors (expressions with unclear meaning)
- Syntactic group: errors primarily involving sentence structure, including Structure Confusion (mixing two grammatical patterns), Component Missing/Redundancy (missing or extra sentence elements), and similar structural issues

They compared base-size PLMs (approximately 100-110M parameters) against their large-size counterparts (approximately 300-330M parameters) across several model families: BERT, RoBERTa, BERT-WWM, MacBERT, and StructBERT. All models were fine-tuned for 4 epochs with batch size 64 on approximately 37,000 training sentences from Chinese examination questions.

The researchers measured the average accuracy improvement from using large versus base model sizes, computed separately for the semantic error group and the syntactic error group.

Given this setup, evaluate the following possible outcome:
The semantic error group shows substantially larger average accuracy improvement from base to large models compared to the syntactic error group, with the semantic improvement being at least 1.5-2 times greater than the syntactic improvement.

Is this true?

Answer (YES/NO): YES